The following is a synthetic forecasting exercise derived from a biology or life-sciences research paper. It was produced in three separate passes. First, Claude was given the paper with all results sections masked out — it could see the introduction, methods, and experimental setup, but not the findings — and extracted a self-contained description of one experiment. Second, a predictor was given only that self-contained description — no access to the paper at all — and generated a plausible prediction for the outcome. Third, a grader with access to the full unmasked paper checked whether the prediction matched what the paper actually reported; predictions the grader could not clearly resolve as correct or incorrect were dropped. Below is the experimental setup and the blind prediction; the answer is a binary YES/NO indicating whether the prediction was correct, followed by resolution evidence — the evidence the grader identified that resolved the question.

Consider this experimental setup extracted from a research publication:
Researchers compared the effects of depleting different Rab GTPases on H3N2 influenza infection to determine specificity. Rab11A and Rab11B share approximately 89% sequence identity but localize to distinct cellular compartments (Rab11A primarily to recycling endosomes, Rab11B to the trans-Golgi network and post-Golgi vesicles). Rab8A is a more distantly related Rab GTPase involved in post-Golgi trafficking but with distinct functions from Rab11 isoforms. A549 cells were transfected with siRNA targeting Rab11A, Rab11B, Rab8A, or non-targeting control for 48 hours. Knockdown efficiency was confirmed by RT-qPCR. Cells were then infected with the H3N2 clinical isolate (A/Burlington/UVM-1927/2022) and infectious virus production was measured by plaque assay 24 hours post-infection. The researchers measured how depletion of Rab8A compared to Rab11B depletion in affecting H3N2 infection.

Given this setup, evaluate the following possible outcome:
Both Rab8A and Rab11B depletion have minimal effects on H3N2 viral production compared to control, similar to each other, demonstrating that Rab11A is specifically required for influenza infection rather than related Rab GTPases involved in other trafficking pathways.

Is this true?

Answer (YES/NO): NO